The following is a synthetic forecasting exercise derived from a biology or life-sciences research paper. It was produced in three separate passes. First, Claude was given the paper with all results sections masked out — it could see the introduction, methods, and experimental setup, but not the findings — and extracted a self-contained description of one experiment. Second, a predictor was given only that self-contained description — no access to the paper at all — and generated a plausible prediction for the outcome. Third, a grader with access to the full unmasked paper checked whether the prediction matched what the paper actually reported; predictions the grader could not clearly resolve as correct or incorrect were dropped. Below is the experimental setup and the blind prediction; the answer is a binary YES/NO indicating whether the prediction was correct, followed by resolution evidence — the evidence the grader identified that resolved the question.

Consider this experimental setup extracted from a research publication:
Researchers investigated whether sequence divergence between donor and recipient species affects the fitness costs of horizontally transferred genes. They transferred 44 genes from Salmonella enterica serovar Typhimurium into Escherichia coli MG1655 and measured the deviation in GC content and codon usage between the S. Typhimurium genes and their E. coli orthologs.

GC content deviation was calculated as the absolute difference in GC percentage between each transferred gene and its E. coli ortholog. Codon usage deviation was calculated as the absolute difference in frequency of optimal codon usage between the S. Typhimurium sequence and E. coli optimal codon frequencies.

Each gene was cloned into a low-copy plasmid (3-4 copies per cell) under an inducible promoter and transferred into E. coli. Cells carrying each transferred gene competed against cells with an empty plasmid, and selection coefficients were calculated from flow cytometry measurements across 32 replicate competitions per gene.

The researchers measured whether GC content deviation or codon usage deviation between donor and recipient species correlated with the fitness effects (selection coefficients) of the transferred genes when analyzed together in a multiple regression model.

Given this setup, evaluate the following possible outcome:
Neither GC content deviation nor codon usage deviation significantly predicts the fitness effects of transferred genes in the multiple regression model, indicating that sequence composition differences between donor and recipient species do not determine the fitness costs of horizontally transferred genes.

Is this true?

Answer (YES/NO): YES